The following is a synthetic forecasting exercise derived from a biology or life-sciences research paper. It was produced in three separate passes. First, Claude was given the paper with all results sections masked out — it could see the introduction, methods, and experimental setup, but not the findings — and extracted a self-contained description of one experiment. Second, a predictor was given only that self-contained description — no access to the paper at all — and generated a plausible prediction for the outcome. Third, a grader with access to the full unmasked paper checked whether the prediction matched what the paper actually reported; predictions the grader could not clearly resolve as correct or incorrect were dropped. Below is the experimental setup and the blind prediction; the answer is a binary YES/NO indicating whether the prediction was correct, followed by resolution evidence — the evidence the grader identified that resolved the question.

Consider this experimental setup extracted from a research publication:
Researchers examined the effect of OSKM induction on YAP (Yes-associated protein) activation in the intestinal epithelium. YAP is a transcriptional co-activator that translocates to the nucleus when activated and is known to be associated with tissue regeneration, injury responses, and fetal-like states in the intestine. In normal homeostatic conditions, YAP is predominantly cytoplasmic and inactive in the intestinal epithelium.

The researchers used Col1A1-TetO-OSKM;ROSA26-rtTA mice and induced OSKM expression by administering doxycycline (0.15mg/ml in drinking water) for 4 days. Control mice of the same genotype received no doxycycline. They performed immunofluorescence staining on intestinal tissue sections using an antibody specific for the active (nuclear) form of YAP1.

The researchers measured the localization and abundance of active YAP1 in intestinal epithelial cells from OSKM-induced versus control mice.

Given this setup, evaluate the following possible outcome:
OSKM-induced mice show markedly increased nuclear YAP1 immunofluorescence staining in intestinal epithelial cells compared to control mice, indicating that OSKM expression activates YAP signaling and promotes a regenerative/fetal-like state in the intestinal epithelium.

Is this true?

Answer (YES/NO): YES